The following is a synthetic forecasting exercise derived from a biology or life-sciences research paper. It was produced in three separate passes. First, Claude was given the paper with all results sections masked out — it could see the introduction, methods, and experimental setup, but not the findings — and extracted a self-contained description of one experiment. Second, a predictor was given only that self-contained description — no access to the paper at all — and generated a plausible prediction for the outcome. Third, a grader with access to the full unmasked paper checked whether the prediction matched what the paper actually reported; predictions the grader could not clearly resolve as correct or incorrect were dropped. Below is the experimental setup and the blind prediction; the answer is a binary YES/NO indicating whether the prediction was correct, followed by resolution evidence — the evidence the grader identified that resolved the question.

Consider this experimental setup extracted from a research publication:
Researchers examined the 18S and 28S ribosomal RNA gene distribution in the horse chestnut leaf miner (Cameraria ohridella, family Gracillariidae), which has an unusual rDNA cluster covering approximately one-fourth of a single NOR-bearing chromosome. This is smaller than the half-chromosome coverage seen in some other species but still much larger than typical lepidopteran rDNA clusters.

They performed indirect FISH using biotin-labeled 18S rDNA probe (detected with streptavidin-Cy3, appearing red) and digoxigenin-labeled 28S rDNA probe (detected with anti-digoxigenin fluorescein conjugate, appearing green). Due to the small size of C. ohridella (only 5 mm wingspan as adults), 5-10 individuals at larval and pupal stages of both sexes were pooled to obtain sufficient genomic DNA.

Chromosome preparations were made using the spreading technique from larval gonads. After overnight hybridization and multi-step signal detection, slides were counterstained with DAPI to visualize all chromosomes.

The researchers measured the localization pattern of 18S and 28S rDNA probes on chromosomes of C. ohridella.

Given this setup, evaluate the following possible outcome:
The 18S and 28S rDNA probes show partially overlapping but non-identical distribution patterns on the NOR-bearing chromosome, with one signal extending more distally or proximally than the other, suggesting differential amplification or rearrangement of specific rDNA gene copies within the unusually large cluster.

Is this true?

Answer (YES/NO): NO